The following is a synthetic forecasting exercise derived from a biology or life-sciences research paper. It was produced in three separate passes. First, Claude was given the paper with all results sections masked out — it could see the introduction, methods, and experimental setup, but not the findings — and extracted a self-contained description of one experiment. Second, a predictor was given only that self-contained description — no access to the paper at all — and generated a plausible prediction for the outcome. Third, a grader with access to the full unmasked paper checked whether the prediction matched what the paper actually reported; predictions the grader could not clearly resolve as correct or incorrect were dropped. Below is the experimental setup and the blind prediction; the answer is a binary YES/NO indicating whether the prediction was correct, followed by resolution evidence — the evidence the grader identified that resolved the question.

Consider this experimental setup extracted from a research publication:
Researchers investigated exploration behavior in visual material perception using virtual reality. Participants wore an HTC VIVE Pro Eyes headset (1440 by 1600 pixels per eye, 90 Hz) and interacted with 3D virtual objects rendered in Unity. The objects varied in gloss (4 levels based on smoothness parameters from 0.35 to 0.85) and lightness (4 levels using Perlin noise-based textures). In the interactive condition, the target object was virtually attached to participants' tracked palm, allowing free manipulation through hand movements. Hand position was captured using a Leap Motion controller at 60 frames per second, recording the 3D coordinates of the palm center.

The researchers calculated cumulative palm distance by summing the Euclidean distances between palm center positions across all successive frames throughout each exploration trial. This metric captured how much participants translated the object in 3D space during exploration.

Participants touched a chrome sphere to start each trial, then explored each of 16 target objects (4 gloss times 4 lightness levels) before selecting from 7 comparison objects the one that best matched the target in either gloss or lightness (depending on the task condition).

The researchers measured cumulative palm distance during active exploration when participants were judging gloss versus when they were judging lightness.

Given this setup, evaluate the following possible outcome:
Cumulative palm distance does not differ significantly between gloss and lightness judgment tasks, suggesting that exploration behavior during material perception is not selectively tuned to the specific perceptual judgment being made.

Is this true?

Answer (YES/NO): NO